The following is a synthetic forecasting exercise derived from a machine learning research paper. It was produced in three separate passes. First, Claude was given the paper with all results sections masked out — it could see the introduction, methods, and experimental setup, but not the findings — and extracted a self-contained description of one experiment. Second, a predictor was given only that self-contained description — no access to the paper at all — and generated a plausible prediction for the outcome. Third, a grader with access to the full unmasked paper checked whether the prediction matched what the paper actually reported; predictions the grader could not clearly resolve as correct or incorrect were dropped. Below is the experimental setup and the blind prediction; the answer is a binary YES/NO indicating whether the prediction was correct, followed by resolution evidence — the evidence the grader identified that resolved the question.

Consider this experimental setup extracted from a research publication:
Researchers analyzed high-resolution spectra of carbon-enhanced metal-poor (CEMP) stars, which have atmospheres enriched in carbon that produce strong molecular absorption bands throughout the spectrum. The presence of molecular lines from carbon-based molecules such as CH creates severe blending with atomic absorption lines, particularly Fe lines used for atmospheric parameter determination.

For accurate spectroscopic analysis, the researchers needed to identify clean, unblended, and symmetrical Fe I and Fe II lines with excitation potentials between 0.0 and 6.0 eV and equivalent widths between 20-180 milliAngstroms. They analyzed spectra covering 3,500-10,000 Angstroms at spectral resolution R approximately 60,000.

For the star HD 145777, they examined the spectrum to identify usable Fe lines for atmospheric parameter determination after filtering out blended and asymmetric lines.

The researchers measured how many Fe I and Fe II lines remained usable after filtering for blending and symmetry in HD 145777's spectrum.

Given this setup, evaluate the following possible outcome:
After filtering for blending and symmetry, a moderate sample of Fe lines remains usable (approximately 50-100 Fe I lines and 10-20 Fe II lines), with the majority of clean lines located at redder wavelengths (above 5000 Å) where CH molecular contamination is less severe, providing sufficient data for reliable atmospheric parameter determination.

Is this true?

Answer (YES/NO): NO